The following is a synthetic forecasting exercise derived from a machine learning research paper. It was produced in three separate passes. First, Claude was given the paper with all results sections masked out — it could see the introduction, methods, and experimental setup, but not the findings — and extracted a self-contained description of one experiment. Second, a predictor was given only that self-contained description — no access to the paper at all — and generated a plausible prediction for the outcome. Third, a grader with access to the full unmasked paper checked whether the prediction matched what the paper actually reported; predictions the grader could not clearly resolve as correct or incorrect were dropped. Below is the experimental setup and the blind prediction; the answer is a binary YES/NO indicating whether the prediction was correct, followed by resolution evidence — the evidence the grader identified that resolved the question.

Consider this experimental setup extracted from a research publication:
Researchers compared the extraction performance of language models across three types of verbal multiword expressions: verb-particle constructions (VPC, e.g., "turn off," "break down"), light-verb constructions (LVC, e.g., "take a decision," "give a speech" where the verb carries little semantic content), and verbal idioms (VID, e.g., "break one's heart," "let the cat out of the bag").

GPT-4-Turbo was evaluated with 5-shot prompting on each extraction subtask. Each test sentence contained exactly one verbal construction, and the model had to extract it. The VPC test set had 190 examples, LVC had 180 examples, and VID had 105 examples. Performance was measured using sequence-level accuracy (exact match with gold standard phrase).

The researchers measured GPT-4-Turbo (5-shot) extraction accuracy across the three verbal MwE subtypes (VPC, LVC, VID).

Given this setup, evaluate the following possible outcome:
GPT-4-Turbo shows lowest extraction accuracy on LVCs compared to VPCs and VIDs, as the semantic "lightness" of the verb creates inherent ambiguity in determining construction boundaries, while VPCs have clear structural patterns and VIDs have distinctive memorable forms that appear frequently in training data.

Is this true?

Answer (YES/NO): YES